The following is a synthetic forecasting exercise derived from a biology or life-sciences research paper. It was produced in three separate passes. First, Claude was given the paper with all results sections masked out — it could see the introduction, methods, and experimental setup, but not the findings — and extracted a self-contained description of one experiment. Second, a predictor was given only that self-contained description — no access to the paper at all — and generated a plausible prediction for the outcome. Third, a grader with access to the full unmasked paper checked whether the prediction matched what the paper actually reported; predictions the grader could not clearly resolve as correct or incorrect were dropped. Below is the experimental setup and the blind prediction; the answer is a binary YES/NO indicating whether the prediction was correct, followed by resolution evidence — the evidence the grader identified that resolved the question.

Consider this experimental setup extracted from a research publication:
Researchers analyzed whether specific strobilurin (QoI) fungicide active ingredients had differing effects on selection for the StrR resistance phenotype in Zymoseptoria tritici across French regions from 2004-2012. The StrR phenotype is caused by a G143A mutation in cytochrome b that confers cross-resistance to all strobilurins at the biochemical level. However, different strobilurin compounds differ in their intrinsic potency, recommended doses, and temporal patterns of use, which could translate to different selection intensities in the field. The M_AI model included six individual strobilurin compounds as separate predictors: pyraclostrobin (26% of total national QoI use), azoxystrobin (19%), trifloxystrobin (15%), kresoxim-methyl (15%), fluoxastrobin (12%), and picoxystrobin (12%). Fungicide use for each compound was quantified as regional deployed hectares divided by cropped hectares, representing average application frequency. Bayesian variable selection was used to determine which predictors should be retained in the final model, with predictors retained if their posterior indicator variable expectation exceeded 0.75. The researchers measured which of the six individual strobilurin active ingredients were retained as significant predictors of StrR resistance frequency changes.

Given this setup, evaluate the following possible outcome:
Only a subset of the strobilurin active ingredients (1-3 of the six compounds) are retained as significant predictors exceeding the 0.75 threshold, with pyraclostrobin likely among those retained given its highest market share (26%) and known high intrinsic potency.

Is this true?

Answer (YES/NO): YES